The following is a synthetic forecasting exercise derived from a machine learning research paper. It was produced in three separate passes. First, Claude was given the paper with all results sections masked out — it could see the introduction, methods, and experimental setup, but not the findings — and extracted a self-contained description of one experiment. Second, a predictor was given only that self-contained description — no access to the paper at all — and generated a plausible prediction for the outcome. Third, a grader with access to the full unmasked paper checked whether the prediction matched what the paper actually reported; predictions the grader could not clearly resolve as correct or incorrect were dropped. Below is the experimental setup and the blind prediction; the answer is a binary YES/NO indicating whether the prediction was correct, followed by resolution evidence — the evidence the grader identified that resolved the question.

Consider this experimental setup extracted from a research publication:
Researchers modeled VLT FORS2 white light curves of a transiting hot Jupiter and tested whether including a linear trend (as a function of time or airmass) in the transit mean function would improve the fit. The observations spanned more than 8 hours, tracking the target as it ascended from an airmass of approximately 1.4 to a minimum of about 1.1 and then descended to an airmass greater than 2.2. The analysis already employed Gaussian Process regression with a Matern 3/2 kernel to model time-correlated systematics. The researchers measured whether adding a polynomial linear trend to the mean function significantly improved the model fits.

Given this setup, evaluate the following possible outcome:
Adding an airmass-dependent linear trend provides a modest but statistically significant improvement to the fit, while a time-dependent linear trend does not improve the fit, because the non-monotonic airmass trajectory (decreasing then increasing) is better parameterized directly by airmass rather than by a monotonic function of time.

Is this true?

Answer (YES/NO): NO